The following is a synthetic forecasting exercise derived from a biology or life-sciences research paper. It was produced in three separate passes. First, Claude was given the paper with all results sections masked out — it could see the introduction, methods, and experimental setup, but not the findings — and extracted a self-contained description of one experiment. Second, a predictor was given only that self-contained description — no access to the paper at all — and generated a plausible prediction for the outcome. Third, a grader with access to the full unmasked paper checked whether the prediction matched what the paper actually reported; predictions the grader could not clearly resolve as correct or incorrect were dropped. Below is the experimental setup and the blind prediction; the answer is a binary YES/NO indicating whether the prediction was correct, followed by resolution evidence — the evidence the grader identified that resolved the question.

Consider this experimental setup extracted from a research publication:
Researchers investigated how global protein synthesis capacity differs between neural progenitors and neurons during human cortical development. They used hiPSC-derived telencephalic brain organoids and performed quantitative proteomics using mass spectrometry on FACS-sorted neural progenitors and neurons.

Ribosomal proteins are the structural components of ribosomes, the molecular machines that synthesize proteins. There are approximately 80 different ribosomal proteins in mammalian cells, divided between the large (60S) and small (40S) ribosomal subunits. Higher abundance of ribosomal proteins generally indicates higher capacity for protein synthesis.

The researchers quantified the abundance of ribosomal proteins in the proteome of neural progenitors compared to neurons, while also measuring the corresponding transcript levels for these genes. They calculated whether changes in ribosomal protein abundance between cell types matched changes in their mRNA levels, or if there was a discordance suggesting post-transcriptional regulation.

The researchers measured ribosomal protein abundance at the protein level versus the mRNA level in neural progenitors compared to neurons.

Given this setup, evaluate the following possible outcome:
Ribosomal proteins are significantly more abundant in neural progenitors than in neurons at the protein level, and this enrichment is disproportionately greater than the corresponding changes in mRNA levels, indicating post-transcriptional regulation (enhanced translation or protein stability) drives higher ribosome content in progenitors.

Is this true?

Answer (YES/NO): NO